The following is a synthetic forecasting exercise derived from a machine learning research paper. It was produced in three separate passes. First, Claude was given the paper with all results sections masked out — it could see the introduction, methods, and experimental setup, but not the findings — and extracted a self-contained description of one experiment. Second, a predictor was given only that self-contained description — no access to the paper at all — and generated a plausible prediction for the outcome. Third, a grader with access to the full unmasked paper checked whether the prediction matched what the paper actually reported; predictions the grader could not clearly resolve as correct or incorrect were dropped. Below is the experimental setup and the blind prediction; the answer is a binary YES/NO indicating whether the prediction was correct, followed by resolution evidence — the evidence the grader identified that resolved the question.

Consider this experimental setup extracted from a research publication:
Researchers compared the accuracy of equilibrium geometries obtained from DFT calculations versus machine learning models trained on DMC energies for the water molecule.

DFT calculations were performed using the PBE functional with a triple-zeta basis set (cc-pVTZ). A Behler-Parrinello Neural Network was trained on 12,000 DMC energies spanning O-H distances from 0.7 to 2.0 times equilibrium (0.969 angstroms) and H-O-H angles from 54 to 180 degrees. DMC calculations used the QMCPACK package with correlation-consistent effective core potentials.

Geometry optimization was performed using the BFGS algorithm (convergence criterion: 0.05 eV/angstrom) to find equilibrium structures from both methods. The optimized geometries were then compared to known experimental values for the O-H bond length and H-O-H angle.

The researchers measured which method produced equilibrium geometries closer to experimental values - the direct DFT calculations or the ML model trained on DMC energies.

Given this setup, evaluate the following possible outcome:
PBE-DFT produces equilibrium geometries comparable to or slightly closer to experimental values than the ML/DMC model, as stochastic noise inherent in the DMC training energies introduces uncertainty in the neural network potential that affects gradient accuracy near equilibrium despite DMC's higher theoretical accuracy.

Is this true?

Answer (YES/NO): NO